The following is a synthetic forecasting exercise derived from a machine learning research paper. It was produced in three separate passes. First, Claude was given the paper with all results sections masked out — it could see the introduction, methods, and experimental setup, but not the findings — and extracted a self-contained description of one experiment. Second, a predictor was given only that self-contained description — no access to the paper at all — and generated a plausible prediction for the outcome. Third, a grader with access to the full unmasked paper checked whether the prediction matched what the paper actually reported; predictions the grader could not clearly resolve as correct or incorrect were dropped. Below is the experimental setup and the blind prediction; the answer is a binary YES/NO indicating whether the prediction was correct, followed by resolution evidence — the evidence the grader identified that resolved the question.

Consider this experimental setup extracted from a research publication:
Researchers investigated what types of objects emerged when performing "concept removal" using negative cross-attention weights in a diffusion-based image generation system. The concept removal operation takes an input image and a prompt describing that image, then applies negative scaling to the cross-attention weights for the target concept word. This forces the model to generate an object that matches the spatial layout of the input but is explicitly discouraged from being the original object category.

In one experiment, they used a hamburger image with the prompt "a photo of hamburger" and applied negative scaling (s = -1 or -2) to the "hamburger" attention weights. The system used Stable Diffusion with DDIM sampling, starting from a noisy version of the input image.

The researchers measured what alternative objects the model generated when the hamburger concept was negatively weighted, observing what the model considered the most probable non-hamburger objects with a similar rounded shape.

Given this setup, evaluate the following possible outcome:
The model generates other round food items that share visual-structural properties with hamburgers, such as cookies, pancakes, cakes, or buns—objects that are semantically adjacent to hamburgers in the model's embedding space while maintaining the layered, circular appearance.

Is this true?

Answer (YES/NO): NO